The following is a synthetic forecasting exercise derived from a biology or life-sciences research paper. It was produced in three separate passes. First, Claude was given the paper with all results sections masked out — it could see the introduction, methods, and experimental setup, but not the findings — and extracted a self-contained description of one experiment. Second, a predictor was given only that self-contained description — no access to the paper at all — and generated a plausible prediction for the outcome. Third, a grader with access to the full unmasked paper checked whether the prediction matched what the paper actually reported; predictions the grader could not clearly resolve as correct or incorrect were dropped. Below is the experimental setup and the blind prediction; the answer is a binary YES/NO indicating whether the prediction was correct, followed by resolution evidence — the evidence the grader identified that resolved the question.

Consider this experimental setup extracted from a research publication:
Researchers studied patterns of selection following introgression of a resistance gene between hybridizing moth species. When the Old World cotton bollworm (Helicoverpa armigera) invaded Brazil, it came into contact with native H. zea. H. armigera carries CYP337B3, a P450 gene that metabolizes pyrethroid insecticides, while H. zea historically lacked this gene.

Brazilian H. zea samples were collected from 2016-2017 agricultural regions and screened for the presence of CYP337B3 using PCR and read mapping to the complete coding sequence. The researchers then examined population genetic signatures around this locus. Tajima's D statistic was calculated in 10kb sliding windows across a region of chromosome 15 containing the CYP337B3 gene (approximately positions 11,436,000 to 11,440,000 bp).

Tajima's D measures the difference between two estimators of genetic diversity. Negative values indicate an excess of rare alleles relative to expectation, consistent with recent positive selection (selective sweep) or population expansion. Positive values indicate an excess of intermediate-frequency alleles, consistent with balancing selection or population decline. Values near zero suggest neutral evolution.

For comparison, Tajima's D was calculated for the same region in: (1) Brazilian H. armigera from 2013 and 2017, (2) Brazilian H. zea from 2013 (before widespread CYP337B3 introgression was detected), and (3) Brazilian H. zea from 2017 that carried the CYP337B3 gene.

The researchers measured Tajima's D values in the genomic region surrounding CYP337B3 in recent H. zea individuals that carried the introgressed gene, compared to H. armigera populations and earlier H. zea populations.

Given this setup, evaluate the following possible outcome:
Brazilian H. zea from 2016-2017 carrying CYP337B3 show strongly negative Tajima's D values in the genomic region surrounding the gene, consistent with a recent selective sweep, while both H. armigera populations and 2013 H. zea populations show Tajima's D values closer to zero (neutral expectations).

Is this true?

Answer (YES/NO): NO